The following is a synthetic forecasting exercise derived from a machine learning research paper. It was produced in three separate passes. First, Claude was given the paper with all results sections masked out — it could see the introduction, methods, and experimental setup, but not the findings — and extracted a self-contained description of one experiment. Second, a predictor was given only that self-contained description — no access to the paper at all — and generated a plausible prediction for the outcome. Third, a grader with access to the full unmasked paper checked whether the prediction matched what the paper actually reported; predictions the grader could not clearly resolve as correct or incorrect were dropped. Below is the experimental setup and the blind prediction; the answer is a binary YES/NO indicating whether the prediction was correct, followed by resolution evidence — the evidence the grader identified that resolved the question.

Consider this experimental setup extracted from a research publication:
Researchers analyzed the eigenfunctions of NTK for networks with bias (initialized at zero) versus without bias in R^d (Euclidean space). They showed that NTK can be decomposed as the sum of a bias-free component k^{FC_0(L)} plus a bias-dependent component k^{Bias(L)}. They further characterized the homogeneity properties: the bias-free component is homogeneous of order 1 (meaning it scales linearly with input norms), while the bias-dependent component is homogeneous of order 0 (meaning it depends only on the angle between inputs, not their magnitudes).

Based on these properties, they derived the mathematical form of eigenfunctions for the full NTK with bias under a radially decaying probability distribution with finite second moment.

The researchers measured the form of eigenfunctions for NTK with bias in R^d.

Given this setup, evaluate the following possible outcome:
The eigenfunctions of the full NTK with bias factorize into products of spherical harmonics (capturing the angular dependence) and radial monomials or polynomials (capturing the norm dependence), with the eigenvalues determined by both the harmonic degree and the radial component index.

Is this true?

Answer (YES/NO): YES